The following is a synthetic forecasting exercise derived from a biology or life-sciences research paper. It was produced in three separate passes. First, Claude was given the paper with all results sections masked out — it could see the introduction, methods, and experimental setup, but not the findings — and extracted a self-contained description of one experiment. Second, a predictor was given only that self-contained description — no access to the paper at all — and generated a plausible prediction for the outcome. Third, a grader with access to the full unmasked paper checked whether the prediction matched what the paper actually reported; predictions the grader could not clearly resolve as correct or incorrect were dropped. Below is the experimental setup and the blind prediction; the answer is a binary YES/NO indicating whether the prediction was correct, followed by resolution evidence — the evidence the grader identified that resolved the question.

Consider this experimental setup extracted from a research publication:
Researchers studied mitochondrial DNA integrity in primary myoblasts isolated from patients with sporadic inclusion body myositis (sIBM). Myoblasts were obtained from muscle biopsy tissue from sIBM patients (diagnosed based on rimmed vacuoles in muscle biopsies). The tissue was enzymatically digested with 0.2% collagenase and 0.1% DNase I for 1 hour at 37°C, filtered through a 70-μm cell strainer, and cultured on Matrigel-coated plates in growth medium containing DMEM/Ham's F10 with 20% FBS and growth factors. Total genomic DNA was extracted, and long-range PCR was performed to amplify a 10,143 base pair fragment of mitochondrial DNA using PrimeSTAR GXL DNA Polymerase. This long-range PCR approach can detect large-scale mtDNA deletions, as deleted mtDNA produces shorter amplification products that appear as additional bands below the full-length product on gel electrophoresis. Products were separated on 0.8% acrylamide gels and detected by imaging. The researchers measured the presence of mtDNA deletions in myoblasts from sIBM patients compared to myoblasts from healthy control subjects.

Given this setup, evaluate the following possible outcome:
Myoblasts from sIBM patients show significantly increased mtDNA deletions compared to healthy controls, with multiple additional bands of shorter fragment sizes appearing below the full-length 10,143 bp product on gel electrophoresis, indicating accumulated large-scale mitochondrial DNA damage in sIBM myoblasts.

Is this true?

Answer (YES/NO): NO